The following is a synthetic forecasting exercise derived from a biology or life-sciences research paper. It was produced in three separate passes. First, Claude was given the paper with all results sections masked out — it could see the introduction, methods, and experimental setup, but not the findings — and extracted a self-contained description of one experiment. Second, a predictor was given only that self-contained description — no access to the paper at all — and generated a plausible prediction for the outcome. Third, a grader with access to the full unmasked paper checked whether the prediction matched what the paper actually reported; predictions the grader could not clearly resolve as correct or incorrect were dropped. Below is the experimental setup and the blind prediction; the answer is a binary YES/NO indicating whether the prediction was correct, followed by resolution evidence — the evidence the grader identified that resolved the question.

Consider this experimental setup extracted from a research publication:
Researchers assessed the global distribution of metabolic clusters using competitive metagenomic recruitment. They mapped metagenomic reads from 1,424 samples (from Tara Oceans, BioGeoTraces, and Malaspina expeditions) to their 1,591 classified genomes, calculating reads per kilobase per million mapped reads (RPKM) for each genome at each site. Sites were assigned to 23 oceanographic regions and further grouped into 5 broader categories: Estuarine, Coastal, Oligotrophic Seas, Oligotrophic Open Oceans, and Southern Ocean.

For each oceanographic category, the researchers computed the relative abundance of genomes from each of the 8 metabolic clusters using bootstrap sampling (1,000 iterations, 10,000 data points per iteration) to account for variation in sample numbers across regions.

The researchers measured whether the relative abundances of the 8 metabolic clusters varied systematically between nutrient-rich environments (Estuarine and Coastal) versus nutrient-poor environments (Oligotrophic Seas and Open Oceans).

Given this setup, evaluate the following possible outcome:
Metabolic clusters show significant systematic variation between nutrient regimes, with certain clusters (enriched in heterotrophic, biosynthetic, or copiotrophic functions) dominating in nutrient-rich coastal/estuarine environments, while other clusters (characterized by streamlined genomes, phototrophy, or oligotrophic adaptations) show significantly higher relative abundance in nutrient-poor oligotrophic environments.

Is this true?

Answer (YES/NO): YES